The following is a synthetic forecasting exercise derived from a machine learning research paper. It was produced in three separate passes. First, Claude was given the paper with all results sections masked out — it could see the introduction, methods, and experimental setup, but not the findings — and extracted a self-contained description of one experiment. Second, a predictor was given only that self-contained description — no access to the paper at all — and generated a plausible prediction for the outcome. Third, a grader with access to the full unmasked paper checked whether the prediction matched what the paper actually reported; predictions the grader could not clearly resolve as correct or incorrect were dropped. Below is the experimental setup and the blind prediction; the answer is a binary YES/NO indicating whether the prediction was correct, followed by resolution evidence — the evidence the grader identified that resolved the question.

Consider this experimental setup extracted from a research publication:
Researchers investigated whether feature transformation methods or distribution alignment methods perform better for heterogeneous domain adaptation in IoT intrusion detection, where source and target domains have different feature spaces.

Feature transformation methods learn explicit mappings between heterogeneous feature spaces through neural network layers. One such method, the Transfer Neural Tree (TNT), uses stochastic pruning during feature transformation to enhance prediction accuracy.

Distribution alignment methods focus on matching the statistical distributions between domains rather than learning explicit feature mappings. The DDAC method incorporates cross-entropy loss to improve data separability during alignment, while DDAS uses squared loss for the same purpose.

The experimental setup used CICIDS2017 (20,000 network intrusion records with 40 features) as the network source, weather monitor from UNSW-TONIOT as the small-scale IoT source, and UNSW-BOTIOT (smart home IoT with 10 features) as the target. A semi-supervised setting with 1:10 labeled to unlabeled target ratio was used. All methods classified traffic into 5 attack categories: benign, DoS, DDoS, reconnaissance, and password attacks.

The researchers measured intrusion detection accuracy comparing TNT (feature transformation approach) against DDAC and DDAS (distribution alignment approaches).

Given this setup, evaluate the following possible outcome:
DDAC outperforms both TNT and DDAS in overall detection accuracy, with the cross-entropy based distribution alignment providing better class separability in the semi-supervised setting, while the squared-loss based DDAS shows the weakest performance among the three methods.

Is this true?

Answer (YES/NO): NO